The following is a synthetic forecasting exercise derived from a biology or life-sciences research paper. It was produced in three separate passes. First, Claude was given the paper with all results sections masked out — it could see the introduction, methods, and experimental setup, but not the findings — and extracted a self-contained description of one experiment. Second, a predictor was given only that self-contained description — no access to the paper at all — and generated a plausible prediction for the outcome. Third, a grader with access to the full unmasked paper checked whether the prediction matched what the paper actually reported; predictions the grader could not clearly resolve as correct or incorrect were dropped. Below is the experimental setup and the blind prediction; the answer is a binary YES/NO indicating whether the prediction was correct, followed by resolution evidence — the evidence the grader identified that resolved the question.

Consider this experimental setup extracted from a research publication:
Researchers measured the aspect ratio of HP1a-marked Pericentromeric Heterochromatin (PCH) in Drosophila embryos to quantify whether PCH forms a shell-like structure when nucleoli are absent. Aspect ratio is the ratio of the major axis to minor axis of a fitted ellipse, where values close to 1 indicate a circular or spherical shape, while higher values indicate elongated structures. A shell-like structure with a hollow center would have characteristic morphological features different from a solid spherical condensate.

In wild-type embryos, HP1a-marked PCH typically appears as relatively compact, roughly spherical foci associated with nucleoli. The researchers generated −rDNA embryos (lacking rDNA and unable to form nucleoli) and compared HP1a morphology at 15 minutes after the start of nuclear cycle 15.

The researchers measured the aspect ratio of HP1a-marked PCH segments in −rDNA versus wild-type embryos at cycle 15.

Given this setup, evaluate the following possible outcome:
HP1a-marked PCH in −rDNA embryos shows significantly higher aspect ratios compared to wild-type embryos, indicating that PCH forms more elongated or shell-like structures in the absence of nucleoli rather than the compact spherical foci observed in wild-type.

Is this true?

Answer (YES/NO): NO